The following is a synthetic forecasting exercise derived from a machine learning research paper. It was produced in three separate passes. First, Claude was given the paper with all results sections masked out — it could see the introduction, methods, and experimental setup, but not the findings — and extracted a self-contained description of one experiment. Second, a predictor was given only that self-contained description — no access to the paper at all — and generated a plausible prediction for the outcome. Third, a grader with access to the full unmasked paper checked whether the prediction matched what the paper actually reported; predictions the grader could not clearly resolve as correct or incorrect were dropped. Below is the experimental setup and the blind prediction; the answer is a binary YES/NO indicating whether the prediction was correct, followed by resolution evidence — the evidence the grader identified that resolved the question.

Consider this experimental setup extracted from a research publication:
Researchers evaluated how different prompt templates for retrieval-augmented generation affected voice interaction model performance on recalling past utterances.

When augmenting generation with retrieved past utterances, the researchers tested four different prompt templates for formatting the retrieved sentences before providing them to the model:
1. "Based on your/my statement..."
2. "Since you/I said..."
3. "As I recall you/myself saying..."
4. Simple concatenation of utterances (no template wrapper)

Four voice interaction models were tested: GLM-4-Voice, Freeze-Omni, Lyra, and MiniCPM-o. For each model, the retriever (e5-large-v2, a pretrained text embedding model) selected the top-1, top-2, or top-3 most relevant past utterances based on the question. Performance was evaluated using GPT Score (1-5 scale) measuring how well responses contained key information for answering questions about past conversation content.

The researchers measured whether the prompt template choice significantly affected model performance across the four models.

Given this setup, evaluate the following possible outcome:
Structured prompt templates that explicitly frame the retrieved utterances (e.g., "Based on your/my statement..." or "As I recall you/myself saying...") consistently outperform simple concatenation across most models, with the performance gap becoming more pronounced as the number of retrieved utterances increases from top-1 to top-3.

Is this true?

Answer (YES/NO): NO